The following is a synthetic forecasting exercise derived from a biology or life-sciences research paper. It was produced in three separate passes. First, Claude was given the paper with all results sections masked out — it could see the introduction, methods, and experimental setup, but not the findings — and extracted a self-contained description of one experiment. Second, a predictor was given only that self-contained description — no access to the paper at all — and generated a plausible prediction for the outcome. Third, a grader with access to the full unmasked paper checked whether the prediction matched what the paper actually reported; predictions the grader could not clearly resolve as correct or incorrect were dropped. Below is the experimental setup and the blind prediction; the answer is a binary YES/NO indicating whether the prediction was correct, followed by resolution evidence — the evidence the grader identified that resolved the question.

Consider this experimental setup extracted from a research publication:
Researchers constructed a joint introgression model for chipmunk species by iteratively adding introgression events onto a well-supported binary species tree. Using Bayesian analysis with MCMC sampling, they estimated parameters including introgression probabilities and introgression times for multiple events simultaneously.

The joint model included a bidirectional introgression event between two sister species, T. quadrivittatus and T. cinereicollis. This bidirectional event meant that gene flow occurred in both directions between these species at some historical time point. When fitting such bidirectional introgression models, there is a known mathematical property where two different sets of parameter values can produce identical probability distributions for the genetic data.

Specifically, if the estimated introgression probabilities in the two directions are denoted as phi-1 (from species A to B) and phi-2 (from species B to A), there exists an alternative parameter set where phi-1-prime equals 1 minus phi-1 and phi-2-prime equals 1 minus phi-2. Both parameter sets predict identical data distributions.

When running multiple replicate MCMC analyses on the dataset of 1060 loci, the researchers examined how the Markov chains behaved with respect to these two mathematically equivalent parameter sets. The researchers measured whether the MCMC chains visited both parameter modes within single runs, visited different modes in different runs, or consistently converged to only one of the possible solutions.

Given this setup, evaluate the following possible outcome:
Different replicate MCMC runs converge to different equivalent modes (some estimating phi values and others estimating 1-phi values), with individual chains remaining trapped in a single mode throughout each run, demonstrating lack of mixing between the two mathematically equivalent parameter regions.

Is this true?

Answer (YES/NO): YES